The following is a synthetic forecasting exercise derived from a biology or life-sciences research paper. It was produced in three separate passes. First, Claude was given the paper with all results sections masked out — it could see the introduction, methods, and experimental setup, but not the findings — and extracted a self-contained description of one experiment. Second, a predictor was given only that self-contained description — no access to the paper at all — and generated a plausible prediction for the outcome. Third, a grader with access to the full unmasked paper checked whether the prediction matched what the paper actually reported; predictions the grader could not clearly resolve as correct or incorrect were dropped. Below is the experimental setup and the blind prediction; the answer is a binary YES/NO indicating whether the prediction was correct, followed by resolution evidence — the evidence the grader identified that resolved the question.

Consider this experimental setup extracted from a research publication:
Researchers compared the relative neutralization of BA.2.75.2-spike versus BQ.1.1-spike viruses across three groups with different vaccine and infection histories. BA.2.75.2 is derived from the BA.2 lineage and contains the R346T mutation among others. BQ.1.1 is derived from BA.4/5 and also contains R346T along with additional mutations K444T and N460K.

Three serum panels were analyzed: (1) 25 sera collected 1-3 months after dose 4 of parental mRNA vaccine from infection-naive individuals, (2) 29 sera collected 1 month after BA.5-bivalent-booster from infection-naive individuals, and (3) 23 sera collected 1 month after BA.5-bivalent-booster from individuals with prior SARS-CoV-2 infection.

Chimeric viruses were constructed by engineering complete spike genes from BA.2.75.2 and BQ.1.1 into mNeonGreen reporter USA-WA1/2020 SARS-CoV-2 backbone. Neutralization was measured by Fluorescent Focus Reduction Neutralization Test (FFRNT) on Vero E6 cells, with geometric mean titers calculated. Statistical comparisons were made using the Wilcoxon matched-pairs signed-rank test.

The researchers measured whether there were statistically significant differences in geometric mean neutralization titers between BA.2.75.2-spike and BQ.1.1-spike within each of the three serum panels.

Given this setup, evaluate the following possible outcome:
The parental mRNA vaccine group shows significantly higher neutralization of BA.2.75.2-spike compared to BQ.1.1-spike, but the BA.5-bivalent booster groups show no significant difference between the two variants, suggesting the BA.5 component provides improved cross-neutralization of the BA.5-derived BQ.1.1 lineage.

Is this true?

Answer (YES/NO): NO